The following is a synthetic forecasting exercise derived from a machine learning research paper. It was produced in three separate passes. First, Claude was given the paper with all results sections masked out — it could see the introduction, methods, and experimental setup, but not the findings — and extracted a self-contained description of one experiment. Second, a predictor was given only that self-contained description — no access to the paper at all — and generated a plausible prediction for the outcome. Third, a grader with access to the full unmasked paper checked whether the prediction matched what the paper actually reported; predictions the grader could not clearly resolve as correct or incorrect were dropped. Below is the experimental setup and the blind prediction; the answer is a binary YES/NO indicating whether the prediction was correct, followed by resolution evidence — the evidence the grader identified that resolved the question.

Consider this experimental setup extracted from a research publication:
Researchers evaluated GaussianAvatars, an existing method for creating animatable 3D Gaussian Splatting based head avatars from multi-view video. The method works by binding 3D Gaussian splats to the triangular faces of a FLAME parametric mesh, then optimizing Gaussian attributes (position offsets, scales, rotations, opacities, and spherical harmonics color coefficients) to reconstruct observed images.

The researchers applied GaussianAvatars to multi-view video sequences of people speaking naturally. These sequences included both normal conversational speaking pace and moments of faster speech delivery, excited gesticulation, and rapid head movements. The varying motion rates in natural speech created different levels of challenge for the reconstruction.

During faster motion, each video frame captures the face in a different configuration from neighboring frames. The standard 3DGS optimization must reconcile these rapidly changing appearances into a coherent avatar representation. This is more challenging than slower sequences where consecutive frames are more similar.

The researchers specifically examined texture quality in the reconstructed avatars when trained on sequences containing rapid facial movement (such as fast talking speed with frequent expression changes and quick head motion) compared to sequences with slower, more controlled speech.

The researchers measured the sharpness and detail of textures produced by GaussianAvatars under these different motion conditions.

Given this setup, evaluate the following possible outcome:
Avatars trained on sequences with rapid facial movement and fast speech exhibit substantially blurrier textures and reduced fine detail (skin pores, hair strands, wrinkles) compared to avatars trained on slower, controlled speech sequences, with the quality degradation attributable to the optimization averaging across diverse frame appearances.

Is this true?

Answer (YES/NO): YES